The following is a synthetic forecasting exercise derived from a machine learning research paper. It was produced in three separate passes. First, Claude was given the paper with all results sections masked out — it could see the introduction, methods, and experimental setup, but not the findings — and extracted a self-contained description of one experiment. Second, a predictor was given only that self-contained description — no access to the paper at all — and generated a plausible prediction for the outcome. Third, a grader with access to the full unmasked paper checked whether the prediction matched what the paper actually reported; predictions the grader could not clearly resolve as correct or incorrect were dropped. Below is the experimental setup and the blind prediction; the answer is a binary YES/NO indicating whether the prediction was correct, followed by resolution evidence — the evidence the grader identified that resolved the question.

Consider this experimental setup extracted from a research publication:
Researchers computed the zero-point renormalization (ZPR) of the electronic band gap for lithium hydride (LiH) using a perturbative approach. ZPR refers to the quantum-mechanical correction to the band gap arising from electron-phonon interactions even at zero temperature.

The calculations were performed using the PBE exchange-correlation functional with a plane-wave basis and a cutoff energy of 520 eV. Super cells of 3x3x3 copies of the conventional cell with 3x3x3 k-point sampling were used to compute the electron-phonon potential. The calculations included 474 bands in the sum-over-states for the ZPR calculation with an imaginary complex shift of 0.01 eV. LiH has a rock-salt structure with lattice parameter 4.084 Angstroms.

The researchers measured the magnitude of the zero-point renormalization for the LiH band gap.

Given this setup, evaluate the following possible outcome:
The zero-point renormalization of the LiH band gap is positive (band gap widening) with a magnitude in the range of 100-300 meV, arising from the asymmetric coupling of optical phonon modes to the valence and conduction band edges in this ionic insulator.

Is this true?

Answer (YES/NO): NO